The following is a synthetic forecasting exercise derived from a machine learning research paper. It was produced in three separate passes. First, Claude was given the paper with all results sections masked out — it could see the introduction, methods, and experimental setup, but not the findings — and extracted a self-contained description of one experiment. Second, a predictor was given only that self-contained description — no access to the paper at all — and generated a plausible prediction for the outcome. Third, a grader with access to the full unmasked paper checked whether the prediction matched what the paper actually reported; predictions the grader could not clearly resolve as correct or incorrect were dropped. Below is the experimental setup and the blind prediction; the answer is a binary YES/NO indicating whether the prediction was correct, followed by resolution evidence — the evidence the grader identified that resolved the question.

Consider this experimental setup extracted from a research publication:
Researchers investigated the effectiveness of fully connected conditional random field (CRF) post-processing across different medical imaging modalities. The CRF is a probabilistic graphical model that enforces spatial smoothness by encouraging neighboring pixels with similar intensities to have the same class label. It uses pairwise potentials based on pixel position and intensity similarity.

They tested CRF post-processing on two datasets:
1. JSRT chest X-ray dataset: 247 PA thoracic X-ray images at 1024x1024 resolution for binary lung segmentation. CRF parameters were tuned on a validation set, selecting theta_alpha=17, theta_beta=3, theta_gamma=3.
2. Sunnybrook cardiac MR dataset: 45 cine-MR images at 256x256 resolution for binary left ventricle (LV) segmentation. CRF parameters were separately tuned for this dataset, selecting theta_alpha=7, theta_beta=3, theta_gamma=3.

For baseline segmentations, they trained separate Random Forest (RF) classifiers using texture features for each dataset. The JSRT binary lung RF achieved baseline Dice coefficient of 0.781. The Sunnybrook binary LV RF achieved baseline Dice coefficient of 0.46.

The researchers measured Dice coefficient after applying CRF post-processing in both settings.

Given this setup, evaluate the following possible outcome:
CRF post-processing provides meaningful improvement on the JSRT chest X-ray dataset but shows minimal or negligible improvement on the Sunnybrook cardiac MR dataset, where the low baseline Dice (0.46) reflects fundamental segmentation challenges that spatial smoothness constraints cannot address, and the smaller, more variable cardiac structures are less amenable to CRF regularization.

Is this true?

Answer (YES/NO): NO